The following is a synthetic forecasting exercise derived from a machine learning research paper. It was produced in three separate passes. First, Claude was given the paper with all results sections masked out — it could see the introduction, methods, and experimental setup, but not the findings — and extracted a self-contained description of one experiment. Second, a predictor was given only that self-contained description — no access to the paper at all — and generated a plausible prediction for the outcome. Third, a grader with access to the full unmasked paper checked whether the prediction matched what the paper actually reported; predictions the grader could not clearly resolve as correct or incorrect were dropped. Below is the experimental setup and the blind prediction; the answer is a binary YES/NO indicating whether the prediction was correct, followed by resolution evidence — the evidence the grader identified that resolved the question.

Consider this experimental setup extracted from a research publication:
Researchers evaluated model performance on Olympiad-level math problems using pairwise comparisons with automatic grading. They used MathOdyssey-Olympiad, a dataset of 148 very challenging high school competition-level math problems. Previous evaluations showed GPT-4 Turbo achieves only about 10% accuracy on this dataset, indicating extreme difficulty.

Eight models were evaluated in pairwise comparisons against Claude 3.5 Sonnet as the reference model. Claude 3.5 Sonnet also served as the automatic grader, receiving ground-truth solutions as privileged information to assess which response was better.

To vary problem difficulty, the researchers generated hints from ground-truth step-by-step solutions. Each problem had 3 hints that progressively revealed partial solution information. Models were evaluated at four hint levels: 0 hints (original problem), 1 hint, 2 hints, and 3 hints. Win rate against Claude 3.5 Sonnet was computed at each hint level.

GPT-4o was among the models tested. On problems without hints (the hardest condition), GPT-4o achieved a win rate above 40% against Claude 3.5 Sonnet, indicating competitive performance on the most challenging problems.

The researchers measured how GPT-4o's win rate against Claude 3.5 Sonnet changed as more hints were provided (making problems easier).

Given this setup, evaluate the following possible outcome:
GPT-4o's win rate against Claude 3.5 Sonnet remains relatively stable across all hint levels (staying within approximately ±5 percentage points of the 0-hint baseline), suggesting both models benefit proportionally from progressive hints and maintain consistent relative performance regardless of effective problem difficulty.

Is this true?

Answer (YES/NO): NO